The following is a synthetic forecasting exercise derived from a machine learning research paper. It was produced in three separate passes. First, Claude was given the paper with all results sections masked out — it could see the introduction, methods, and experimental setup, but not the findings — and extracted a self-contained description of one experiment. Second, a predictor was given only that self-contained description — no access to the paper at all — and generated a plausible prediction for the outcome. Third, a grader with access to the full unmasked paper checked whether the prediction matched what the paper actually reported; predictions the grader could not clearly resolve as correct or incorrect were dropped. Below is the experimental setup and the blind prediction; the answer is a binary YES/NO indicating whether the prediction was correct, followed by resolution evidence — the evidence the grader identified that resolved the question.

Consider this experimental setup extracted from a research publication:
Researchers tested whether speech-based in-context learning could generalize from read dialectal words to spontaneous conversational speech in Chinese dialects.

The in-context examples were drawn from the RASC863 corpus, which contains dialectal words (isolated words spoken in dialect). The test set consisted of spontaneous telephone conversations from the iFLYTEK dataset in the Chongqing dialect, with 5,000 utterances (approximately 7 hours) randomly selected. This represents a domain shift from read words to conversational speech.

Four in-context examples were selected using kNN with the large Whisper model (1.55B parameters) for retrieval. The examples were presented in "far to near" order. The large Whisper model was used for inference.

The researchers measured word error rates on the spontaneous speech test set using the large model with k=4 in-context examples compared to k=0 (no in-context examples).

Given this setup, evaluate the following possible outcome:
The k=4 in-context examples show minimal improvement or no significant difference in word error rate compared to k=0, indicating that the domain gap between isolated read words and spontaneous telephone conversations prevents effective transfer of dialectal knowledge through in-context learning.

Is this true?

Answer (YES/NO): NO